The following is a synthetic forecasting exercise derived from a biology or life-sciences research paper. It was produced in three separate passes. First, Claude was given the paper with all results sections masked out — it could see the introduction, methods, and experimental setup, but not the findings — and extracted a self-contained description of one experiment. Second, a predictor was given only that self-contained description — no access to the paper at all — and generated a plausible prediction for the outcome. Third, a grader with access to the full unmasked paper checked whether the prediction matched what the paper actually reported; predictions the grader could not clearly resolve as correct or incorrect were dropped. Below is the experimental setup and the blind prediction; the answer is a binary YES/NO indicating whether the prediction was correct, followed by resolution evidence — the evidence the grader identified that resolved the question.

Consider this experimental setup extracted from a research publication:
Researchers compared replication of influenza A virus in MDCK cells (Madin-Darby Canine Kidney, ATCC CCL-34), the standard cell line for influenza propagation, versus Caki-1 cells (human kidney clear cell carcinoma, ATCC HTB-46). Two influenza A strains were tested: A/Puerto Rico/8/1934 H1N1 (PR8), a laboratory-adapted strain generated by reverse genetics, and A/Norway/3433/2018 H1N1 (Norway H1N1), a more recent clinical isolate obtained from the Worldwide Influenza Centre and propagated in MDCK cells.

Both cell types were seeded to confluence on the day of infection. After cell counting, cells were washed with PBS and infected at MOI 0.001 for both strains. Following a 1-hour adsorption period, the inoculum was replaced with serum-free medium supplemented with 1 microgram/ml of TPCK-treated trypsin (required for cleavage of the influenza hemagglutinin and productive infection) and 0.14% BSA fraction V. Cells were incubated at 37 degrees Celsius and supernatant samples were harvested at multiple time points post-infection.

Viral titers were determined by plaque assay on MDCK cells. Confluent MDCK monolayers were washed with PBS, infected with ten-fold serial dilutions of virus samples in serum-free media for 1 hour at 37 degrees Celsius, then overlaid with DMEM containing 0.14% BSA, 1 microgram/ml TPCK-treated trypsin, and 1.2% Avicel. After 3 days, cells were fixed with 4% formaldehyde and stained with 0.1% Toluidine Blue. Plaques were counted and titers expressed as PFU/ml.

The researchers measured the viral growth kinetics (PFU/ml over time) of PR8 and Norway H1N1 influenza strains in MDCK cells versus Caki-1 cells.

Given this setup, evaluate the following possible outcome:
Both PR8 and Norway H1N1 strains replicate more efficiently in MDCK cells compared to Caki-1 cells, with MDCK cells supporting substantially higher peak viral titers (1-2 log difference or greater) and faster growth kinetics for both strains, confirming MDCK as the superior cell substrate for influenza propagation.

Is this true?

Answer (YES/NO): NO